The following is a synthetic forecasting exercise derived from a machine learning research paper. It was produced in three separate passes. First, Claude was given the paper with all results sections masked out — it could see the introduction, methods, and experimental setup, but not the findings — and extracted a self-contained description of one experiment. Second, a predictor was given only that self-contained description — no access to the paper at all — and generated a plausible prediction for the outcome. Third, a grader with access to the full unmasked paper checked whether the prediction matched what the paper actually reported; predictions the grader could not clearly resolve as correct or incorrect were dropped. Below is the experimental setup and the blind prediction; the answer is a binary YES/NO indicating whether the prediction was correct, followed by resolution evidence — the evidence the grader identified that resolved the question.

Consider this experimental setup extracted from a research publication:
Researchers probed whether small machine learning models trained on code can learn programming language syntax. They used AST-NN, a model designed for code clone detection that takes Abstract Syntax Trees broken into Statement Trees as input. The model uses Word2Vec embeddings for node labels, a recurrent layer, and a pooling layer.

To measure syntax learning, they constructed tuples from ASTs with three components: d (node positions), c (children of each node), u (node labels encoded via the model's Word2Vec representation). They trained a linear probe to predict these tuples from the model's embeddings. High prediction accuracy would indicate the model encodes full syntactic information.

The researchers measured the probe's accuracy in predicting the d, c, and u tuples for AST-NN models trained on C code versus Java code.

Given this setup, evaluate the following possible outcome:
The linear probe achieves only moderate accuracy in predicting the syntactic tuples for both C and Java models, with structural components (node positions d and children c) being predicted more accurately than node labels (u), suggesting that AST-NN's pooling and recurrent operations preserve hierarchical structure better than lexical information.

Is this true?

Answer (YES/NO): NO